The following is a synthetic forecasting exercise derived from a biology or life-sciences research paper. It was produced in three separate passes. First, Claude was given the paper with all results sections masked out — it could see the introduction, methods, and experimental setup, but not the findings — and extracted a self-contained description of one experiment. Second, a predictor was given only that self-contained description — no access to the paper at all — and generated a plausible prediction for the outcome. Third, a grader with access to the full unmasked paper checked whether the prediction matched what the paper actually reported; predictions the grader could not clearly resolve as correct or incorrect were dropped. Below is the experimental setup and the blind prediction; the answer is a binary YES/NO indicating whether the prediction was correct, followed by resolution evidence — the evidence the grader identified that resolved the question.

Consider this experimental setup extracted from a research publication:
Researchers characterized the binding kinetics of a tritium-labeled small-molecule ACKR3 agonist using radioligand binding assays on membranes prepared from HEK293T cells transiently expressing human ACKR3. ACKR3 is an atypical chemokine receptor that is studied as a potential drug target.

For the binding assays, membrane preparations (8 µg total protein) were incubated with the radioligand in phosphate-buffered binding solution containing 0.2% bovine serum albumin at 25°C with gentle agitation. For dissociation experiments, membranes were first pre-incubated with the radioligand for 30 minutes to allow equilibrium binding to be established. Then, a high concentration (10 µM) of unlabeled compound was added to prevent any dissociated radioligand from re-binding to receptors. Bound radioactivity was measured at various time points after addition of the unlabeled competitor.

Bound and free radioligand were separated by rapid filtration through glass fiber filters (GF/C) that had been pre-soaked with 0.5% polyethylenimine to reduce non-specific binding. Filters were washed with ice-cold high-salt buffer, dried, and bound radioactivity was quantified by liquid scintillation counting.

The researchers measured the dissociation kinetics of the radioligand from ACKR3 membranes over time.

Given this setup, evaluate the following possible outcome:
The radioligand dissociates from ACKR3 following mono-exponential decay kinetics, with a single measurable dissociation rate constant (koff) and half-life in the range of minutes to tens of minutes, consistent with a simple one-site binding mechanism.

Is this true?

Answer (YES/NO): NO